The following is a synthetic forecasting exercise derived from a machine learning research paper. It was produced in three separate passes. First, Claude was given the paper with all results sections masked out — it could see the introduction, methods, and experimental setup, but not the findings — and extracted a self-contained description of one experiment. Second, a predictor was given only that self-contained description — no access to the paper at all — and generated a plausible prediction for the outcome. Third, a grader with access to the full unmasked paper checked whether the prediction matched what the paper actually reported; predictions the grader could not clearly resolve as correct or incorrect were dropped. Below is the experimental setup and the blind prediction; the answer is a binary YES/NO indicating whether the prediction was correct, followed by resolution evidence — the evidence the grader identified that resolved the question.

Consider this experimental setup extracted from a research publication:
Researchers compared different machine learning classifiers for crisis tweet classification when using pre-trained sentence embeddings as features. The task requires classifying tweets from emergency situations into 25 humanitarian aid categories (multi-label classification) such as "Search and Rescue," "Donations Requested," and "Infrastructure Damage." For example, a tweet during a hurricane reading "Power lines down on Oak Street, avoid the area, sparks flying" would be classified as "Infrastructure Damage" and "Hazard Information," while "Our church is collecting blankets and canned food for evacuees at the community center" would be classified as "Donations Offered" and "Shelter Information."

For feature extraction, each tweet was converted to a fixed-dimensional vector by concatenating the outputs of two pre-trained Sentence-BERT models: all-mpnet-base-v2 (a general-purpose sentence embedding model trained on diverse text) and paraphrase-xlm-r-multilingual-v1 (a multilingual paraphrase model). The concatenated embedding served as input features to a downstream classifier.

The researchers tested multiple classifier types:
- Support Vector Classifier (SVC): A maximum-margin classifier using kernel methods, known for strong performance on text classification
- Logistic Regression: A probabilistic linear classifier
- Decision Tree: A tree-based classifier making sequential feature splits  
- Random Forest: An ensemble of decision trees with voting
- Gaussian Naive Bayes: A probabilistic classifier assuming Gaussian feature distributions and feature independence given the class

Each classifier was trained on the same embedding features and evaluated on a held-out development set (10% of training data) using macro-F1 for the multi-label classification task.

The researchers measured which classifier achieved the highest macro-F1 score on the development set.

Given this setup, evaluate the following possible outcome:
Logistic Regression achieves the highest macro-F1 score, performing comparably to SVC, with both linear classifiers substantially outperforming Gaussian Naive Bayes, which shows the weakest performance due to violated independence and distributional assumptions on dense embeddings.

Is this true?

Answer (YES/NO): NO